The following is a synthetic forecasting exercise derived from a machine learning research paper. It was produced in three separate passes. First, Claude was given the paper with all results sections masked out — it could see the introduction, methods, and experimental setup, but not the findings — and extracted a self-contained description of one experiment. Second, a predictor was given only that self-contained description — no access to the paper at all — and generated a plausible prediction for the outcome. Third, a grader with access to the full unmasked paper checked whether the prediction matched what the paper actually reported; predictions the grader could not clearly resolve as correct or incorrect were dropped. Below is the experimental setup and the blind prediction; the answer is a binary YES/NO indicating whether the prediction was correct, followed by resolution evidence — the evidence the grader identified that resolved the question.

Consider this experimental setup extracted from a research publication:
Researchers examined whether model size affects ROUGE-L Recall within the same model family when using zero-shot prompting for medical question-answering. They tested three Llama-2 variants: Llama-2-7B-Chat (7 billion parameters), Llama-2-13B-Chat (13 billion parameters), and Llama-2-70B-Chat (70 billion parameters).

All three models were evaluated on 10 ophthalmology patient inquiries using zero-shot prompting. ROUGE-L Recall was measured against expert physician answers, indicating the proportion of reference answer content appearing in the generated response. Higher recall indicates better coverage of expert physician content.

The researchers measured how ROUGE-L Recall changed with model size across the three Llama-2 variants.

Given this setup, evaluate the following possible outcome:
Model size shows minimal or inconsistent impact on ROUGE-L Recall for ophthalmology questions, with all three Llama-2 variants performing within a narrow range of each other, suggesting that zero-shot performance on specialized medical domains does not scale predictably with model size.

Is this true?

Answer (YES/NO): NO